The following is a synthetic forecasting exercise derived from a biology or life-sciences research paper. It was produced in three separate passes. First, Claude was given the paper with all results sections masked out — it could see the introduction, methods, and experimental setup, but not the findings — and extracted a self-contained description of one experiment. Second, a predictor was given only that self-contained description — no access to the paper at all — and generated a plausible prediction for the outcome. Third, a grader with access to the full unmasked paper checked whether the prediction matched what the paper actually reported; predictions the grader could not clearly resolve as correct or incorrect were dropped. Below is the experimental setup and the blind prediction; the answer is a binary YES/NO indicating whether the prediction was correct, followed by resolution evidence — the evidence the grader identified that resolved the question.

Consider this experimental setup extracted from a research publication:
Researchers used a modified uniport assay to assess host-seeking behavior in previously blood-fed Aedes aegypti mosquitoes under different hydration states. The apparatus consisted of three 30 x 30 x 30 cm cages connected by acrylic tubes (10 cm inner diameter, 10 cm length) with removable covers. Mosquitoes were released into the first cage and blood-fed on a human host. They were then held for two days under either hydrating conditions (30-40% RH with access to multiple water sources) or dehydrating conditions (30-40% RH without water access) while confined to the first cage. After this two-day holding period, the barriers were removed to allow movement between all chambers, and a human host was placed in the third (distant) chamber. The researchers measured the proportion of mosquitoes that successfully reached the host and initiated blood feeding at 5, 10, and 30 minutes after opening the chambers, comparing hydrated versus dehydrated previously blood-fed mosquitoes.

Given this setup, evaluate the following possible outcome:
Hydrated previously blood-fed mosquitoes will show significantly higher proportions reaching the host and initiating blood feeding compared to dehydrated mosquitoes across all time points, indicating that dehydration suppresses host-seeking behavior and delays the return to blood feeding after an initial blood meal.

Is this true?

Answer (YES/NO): NO